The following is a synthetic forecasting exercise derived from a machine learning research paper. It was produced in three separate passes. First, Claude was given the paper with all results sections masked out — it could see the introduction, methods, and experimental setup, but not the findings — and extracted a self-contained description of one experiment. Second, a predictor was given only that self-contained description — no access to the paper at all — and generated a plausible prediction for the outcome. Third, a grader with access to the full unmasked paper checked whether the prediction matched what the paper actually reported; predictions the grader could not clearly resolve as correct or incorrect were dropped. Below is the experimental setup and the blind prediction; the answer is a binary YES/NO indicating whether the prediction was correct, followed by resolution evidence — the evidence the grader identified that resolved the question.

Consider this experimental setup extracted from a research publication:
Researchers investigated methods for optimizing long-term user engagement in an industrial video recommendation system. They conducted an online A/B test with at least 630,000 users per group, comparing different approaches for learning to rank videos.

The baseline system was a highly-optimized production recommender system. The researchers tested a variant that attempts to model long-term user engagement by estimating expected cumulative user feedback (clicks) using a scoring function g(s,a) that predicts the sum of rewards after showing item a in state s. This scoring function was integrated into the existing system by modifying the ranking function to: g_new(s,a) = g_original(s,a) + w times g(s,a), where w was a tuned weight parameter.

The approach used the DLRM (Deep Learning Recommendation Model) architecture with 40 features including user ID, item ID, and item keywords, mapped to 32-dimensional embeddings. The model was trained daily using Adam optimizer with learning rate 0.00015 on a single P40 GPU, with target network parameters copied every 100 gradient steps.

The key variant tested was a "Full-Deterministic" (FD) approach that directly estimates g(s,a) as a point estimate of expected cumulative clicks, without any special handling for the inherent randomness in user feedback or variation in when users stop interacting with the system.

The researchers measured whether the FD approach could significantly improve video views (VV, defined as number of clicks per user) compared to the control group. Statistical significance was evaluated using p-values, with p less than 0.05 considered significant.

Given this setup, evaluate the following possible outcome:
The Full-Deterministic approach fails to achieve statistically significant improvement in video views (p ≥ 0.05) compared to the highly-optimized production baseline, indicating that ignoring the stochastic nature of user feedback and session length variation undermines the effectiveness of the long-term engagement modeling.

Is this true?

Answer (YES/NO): YES